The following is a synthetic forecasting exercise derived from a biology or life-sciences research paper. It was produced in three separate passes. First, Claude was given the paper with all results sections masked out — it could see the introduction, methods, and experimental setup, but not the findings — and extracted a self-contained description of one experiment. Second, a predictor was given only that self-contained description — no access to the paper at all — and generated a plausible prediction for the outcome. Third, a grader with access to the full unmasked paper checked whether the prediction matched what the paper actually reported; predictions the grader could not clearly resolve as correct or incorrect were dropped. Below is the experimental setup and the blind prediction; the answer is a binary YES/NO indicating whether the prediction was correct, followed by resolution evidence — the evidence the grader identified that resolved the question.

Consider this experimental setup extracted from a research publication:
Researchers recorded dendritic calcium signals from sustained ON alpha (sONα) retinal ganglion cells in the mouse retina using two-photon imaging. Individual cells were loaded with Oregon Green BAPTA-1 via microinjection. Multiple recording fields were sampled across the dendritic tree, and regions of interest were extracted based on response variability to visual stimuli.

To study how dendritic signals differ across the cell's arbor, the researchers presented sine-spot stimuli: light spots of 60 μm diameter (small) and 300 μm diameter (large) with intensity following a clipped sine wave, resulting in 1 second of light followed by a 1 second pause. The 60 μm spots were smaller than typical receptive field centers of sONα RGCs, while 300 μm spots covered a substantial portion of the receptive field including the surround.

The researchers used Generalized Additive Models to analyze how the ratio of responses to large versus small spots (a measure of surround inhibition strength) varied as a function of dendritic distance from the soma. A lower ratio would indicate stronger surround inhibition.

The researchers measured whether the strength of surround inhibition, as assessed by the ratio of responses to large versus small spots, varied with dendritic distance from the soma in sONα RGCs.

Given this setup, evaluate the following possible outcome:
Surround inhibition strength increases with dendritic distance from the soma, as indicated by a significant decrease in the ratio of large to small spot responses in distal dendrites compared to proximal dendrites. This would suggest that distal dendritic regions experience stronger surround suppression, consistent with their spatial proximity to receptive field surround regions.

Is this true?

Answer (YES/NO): NO